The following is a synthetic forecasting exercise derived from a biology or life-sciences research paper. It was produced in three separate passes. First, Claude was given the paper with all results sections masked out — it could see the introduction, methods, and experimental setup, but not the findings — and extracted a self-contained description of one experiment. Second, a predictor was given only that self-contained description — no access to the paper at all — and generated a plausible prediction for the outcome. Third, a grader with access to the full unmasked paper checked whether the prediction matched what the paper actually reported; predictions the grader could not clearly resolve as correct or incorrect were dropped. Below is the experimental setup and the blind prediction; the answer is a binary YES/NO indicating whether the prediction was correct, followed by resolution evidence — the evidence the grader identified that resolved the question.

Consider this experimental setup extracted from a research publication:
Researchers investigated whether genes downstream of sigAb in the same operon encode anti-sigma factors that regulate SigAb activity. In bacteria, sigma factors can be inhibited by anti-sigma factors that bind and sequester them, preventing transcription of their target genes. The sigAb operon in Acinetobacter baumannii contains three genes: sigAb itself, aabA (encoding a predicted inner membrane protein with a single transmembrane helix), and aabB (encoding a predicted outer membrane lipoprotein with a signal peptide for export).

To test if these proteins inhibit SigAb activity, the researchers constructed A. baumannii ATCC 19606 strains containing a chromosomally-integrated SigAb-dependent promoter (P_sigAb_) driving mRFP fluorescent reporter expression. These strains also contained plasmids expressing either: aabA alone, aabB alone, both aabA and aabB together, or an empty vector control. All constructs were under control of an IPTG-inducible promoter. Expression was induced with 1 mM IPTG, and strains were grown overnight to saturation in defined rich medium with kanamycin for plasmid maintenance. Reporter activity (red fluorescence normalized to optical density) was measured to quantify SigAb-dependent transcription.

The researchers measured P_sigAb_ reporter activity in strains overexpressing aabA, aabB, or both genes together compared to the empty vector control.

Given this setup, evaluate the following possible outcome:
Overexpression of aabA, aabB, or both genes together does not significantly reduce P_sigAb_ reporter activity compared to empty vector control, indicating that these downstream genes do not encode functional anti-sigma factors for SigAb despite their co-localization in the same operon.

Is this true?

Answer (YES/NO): NO